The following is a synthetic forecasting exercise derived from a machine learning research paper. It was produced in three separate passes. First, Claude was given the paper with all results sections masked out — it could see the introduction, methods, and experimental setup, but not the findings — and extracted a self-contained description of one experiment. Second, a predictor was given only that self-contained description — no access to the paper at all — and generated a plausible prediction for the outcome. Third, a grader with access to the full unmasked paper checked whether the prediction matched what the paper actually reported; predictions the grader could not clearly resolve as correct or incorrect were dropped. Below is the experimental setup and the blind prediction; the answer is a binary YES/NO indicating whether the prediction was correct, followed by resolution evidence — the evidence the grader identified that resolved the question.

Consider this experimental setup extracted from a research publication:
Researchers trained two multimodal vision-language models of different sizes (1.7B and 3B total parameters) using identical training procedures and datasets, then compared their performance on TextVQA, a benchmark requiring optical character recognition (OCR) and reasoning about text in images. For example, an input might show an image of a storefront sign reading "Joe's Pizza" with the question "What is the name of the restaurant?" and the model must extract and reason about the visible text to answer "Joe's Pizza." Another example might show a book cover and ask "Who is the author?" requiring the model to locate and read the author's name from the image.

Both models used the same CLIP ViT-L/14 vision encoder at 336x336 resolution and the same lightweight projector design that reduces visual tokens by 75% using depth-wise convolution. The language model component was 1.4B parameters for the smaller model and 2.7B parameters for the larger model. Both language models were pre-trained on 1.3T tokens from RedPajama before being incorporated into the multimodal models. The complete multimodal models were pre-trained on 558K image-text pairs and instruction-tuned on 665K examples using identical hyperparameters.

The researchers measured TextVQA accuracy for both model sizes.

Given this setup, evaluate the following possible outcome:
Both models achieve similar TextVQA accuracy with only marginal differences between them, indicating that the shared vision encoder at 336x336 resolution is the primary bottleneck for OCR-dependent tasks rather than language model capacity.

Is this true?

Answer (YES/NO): NO